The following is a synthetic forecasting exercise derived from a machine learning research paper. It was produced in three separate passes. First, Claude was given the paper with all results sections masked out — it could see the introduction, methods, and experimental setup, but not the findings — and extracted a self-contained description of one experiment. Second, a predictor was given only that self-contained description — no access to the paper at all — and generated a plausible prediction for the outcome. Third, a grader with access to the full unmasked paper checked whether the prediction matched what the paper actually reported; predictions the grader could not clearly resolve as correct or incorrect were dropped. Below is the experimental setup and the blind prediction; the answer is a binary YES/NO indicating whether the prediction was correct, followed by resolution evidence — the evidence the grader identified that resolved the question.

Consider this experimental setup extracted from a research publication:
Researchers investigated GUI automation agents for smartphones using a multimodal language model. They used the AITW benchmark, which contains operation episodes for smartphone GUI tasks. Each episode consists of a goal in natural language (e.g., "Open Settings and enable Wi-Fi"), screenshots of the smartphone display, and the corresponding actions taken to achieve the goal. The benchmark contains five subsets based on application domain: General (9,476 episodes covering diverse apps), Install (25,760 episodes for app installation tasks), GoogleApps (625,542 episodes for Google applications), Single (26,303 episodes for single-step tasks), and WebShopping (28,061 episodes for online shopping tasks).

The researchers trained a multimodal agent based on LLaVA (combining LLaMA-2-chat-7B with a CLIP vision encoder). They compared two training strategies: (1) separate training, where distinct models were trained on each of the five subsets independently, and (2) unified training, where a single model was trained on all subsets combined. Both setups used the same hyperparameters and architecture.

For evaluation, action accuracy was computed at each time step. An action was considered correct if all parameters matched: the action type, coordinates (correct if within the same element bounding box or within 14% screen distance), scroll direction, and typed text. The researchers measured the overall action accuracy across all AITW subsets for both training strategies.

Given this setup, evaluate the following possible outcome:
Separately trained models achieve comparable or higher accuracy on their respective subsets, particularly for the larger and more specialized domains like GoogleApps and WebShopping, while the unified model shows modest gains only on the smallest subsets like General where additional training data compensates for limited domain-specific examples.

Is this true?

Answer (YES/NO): NO